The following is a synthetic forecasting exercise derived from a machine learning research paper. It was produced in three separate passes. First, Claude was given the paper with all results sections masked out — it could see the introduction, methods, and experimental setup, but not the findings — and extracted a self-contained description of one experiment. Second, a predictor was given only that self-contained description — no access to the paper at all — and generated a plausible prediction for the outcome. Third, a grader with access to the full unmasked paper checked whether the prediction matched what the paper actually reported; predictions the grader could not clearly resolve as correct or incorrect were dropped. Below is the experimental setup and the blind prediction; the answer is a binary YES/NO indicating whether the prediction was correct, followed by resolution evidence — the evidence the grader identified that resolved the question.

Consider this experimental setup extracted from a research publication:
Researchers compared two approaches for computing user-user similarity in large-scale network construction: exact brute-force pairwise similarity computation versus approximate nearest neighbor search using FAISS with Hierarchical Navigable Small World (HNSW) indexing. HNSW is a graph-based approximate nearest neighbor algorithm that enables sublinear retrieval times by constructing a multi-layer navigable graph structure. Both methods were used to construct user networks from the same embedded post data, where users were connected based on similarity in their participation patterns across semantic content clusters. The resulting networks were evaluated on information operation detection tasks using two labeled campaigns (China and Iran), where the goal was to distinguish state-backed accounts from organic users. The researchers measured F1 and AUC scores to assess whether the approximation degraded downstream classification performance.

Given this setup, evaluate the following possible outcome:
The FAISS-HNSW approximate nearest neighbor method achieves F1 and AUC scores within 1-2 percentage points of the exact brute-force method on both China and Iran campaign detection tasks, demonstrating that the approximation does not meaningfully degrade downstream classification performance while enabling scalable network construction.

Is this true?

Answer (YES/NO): YES